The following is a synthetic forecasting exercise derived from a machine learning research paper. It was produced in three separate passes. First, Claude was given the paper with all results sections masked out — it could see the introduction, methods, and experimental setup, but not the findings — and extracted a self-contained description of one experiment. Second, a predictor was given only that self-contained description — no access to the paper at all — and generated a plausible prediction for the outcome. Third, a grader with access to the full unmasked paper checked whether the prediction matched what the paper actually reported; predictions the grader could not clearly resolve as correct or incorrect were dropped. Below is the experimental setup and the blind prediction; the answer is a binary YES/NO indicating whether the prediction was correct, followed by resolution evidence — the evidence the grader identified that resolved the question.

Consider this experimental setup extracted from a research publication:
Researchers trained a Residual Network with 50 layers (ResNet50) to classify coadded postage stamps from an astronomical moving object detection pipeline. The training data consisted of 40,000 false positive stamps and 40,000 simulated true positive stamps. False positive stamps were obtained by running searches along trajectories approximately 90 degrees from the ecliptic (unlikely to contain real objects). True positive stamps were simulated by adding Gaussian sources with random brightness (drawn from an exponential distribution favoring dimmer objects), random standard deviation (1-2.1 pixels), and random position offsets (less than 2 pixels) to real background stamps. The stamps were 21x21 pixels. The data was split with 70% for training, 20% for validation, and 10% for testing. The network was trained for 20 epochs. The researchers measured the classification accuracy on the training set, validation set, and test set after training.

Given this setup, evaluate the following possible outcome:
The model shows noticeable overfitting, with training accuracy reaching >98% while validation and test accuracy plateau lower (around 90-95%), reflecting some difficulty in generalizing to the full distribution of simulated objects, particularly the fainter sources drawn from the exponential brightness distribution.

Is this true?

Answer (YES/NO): NO